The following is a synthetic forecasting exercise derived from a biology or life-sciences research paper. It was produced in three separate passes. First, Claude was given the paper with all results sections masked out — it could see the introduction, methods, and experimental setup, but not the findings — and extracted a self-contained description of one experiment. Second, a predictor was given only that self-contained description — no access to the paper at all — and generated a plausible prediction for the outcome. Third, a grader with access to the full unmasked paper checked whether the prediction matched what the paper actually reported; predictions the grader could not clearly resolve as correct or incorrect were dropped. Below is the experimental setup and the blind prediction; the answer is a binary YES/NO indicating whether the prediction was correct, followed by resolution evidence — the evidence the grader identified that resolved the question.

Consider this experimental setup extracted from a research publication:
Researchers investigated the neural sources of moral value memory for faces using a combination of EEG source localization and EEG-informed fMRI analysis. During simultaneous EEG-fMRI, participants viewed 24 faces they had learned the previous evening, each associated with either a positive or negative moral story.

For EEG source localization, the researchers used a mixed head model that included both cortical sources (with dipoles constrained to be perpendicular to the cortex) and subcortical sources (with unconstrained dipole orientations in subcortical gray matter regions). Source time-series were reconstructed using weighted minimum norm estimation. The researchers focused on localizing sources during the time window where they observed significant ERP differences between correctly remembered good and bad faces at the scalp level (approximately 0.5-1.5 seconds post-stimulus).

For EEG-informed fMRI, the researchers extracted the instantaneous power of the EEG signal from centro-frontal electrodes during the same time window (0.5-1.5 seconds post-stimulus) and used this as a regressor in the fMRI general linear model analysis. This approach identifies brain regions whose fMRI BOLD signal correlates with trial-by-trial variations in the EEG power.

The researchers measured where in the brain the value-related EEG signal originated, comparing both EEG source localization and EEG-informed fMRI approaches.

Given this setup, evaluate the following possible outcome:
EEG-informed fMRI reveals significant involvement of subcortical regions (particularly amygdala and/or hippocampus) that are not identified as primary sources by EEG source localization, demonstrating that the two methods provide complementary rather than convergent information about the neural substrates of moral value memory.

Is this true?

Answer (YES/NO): NO